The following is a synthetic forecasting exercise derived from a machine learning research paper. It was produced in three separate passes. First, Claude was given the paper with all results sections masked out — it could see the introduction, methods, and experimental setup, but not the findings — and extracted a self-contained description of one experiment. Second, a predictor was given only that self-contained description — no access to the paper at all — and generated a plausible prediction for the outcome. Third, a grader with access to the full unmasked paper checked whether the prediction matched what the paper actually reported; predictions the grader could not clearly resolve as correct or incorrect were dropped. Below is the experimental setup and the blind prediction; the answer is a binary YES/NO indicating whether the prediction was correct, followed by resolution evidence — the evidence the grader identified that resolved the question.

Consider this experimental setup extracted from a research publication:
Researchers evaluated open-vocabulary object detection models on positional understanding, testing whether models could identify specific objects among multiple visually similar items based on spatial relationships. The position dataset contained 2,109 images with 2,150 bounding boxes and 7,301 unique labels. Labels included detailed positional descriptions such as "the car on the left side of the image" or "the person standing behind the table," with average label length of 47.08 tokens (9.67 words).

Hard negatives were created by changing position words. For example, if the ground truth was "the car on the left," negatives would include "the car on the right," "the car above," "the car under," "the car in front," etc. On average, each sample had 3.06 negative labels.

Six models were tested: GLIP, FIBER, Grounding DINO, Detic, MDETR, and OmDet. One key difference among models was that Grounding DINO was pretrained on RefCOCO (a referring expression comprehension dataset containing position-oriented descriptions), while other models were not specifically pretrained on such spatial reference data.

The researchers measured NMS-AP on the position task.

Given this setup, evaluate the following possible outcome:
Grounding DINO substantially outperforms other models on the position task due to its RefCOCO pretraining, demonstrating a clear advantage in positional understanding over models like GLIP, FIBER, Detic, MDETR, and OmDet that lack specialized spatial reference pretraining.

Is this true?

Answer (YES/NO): YES